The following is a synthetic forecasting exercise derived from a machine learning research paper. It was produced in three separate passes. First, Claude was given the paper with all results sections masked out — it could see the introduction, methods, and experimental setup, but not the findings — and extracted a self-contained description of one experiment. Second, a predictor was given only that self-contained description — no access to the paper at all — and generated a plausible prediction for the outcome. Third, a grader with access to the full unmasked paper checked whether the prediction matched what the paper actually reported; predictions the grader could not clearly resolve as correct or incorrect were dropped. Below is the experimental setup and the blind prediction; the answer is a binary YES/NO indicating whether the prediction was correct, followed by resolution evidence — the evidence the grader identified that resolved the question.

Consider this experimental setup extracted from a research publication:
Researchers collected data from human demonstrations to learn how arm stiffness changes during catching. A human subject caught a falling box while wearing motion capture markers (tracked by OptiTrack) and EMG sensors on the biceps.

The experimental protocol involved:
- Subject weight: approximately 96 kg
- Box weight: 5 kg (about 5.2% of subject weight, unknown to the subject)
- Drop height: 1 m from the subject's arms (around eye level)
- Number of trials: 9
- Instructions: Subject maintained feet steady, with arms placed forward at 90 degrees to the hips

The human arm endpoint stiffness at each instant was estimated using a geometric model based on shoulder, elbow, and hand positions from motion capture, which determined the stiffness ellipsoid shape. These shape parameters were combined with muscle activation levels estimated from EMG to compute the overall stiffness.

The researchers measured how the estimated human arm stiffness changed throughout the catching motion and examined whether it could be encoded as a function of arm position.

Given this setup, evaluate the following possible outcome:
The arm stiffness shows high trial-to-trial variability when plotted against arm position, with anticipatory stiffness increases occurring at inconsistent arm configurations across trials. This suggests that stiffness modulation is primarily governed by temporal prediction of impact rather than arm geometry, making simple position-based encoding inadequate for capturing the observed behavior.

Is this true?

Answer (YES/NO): NO